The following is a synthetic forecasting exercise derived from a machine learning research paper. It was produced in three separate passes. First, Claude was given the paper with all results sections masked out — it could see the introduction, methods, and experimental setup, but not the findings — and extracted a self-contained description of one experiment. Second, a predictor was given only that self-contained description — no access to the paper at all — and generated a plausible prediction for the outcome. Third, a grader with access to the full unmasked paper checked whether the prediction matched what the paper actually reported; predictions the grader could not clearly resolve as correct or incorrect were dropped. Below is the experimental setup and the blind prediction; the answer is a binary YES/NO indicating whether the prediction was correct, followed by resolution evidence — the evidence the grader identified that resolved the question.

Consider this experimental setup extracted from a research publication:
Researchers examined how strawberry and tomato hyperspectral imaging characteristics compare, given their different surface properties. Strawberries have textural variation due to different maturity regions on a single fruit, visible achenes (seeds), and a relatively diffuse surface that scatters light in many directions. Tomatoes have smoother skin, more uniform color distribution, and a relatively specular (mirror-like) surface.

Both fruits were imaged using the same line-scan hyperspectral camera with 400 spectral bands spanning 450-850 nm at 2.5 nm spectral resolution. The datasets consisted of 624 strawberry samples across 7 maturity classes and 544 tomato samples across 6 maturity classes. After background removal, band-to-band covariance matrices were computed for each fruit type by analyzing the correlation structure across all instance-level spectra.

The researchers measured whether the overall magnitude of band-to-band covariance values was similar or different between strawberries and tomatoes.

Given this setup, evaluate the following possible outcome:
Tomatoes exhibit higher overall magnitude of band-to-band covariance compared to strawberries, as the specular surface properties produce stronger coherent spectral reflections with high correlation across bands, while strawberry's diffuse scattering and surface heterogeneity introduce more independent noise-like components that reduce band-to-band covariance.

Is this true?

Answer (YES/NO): NO